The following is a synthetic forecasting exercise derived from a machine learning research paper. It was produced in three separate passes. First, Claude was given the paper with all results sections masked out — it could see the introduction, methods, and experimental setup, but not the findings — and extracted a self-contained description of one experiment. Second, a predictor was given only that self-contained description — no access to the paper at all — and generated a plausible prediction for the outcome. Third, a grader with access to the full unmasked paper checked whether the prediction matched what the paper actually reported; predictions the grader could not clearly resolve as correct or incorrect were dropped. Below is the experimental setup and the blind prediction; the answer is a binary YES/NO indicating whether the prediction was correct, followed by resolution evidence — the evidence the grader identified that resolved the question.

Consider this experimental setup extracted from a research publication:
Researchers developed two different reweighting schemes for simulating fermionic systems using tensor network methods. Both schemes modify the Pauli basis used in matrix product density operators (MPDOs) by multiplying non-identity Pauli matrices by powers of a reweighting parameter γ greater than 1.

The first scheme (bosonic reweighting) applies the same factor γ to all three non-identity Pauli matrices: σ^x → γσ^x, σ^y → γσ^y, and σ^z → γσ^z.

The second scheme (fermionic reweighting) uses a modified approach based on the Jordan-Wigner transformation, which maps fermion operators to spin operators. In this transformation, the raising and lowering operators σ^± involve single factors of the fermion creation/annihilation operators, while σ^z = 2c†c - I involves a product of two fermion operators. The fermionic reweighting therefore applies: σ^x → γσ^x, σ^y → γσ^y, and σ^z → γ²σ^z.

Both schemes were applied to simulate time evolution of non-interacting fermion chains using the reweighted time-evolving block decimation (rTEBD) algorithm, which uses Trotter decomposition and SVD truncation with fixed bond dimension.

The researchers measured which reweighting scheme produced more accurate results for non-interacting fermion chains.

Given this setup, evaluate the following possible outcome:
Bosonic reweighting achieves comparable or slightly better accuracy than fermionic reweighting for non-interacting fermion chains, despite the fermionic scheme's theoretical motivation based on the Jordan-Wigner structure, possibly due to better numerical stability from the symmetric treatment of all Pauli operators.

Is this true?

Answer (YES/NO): NO